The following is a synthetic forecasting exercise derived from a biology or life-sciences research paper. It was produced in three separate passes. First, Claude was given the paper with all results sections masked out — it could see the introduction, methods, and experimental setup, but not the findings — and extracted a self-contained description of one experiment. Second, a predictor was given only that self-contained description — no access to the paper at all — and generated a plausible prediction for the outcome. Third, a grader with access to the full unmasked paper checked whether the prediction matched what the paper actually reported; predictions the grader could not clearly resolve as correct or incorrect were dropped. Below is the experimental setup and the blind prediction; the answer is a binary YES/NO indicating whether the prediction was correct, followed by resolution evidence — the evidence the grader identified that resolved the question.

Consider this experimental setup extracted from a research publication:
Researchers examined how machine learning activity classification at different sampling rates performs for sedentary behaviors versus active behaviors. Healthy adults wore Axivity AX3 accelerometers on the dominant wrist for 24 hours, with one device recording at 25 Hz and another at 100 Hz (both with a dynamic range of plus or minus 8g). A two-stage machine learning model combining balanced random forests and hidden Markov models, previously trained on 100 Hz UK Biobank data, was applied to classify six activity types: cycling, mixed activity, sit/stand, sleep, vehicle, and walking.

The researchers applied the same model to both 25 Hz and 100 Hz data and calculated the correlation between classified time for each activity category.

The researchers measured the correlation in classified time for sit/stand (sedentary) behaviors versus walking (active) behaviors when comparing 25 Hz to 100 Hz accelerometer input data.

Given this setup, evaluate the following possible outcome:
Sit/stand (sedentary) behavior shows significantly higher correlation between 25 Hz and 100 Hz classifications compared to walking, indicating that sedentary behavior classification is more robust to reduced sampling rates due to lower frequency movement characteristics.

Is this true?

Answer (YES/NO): YES